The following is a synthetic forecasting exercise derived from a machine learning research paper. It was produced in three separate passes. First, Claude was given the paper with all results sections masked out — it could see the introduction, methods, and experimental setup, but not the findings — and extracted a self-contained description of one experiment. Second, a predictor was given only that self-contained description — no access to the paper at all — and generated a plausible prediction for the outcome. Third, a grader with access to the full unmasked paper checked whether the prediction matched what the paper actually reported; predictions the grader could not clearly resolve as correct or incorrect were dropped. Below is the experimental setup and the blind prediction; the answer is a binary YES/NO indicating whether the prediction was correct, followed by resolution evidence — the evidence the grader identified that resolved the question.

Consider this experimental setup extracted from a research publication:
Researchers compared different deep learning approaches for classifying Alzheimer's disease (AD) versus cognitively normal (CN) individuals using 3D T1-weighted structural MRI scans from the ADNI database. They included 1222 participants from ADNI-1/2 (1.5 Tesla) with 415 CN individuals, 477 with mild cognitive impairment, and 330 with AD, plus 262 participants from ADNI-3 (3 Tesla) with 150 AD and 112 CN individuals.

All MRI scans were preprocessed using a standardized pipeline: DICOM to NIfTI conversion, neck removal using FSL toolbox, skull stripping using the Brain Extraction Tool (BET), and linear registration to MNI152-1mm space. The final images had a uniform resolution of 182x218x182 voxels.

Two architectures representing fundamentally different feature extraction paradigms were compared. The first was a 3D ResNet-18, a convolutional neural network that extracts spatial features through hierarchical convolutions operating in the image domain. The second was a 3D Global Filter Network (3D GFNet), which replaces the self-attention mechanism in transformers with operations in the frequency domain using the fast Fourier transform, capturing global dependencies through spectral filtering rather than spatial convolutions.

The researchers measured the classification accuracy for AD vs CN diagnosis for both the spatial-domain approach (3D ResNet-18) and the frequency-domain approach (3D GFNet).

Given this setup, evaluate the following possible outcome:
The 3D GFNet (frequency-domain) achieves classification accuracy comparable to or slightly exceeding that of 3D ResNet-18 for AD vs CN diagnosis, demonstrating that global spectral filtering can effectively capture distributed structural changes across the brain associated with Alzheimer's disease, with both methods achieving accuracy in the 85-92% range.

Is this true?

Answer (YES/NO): NO